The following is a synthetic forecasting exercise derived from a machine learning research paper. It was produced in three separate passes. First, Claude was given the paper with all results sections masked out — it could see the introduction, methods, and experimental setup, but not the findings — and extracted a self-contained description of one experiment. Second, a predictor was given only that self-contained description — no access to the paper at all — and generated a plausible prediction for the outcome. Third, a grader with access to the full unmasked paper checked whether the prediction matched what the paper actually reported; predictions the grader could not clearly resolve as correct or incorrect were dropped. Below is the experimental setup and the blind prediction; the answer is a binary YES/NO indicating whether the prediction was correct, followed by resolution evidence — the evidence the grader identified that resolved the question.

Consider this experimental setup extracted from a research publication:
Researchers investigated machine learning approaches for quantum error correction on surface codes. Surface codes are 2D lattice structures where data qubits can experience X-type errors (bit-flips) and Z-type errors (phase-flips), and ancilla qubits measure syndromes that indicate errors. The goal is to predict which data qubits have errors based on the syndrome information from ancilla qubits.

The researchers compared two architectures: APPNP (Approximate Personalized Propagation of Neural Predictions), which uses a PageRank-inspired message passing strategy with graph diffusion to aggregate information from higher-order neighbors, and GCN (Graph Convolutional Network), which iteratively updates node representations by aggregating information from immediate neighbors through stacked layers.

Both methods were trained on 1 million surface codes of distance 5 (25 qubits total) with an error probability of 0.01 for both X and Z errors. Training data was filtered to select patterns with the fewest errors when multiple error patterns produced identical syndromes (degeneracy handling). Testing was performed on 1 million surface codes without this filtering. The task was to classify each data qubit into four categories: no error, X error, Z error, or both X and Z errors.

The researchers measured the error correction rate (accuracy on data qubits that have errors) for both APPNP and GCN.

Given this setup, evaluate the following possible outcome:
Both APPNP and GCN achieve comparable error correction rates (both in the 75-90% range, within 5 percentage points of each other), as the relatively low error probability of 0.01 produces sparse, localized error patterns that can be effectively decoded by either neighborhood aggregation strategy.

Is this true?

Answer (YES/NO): NO